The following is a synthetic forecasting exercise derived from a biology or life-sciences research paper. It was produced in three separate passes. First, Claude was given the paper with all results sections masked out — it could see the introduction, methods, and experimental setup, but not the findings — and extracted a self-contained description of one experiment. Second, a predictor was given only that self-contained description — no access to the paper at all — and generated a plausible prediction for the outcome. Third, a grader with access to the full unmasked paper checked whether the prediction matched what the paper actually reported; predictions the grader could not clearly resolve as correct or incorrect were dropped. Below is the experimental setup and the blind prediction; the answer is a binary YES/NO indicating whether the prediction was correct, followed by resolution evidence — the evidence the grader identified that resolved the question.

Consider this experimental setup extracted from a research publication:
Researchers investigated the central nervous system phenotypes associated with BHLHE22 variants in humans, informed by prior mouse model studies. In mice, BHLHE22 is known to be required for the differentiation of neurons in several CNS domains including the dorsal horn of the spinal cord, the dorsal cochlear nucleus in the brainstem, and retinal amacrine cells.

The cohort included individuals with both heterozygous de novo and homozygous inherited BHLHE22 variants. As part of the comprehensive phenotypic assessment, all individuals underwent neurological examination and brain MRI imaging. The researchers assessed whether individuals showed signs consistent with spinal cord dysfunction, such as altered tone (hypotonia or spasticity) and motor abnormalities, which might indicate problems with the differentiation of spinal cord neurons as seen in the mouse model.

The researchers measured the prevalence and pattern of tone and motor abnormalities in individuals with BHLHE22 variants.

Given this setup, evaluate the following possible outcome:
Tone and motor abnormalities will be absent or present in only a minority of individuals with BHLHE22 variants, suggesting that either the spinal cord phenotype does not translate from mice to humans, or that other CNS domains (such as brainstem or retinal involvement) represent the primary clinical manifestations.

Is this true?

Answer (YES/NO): NO